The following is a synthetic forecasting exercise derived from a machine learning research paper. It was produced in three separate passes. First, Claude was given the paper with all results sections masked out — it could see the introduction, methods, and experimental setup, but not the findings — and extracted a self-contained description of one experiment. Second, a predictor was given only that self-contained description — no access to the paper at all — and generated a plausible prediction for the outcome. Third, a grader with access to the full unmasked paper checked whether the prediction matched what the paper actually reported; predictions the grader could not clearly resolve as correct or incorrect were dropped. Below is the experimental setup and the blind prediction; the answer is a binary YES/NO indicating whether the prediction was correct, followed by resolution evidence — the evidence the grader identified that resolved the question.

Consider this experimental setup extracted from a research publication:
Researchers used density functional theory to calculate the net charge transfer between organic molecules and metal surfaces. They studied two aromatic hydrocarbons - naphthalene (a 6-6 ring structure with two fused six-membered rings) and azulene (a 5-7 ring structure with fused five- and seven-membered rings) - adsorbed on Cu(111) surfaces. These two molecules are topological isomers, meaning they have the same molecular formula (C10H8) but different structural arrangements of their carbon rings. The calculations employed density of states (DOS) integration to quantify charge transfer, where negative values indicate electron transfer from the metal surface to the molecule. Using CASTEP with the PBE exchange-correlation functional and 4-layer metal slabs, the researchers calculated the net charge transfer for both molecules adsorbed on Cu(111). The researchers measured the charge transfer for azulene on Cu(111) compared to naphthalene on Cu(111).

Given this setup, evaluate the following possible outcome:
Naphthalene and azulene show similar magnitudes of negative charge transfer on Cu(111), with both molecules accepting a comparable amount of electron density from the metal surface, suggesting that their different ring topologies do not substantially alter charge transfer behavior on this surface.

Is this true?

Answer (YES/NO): NO